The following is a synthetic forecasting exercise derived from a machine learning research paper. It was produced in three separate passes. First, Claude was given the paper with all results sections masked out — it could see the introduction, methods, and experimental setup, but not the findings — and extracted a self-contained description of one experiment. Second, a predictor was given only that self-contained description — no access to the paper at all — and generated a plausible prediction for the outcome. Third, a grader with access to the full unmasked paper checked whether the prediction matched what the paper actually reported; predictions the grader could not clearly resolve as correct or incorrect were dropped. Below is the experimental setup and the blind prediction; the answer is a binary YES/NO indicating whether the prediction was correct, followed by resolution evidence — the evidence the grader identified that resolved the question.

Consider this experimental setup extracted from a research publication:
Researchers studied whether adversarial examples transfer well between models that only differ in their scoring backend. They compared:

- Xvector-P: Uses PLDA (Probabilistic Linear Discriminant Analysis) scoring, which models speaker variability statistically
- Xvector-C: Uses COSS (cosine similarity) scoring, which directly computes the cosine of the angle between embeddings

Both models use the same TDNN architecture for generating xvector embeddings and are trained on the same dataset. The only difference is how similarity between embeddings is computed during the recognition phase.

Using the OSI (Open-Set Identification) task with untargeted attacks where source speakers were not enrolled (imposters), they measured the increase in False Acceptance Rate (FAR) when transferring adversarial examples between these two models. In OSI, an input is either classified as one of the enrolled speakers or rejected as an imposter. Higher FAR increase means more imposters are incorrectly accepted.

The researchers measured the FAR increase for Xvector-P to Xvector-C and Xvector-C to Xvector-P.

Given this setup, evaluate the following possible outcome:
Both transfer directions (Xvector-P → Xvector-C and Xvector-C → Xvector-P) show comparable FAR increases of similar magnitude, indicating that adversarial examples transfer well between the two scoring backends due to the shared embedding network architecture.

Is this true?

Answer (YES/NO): YES